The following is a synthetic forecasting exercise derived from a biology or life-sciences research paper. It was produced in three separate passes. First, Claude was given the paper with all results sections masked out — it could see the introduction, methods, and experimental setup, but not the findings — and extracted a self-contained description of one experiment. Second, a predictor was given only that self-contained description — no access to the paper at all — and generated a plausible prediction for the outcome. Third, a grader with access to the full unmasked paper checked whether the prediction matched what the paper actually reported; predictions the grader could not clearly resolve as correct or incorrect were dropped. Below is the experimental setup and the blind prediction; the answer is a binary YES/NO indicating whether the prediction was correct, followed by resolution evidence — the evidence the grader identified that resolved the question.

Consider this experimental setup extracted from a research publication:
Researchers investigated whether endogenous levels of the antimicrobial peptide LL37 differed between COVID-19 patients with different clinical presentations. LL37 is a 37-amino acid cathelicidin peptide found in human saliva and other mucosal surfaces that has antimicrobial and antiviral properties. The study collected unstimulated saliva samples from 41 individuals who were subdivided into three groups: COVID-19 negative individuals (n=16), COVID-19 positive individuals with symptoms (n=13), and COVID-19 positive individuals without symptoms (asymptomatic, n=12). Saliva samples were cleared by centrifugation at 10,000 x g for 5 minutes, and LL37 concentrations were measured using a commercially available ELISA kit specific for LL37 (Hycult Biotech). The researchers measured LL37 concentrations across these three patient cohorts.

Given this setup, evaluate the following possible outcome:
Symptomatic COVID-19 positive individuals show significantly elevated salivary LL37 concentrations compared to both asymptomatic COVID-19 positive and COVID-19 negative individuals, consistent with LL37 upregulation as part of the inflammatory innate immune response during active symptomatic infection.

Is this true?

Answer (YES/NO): NO